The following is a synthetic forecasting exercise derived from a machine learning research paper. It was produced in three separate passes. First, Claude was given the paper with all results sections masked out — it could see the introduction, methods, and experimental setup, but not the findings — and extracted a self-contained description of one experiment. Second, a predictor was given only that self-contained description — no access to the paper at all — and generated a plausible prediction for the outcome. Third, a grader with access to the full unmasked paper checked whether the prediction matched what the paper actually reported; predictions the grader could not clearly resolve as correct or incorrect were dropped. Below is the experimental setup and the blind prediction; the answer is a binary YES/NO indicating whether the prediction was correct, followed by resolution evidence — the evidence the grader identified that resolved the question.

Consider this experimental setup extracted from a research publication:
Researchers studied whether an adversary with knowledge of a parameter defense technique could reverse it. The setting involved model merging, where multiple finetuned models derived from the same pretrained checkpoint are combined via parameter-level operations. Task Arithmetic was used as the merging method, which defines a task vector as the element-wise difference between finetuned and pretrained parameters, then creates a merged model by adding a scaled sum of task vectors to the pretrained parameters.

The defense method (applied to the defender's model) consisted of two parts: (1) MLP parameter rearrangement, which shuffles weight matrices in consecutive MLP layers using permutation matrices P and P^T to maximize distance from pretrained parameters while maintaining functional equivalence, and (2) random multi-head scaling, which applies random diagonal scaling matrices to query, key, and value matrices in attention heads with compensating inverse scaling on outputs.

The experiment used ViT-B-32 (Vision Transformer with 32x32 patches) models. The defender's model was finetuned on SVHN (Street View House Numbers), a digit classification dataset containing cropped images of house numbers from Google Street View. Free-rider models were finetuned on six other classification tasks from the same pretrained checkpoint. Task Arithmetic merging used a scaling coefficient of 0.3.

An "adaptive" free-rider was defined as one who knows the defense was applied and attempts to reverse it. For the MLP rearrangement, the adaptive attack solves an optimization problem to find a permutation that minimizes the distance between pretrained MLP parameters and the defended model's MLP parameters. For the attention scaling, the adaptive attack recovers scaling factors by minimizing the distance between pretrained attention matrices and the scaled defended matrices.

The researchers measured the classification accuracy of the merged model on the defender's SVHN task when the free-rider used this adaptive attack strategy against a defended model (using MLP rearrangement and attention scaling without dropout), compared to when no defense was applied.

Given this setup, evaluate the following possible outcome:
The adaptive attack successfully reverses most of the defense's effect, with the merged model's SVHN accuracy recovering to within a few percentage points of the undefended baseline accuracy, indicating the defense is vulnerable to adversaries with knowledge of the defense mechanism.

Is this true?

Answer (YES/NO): YES